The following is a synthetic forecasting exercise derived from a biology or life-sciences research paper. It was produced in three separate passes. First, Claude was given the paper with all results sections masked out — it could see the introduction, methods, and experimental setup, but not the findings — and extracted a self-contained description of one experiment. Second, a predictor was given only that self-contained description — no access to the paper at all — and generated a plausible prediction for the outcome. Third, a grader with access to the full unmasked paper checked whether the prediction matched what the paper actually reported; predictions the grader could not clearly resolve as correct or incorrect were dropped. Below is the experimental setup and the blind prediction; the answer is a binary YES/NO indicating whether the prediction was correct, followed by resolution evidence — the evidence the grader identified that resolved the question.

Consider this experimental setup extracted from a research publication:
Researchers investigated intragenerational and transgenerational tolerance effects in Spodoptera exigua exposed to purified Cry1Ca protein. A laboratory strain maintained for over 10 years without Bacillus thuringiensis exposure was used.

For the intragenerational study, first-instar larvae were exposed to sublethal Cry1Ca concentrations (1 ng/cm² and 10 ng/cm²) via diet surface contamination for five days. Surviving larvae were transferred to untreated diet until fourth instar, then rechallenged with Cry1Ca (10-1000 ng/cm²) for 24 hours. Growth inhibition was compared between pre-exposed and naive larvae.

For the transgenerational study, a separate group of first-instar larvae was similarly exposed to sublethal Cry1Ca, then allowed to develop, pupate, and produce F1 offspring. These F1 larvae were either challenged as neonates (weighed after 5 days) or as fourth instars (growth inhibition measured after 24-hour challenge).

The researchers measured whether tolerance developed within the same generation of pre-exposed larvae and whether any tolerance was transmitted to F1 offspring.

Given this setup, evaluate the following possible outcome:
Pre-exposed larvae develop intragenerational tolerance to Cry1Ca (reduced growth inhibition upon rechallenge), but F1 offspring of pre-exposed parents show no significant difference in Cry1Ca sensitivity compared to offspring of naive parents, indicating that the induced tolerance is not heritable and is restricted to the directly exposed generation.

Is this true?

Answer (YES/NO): NO